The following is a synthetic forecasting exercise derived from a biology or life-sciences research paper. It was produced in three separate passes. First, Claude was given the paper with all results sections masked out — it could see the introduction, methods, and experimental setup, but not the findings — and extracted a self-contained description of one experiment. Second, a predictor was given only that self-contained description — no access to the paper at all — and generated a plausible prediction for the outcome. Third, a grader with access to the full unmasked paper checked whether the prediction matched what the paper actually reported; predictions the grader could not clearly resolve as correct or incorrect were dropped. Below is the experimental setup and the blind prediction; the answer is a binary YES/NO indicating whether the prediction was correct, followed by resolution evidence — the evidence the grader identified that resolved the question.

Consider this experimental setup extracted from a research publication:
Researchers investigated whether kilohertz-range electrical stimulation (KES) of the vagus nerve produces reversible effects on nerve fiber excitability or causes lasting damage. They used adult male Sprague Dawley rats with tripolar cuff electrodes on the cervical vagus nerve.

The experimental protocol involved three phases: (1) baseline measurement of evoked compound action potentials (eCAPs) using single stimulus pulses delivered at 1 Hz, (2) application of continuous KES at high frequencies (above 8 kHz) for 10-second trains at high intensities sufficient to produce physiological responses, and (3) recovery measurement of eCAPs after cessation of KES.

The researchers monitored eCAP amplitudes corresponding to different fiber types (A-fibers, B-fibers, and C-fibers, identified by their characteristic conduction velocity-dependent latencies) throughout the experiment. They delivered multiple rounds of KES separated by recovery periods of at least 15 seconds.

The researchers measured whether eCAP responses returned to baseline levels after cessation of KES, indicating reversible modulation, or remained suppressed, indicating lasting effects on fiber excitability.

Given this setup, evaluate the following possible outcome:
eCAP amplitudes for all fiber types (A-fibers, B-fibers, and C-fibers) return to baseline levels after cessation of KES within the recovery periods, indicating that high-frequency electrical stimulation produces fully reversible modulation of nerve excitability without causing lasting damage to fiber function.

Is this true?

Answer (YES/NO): NO